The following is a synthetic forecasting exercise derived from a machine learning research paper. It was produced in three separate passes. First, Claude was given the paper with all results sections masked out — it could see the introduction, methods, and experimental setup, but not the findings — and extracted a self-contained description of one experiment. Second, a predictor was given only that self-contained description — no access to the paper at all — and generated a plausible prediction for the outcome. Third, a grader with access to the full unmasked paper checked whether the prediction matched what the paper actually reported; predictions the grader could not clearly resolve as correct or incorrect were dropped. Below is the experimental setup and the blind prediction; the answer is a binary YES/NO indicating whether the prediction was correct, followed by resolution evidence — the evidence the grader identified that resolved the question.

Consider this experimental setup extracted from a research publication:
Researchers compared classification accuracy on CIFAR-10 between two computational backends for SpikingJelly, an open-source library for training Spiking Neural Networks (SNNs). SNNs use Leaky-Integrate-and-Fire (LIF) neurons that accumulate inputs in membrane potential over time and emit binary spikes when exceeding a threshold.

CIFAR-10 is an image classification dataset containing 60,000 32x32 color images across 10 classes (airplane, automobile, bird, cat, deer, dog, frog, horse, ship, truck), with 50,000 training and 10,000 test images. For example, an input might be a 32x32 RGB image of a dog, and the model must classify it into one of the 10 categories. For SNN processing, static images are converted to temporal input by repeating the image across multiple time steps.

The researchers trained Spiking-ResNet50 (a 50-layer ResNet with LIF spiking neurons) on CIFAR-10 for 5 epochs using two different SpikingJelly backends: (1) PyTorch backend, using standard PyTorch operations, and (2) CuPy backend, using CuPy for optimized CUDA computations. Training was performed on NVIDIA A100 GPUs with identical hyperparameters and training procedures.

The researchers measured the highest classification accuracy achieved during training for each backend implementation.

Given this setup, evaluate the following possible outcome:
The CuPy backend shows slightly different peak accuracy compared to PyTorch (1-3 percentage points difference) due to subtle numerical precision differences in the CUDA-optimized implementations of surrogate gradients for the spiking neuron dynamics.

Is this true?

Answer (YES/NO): NO